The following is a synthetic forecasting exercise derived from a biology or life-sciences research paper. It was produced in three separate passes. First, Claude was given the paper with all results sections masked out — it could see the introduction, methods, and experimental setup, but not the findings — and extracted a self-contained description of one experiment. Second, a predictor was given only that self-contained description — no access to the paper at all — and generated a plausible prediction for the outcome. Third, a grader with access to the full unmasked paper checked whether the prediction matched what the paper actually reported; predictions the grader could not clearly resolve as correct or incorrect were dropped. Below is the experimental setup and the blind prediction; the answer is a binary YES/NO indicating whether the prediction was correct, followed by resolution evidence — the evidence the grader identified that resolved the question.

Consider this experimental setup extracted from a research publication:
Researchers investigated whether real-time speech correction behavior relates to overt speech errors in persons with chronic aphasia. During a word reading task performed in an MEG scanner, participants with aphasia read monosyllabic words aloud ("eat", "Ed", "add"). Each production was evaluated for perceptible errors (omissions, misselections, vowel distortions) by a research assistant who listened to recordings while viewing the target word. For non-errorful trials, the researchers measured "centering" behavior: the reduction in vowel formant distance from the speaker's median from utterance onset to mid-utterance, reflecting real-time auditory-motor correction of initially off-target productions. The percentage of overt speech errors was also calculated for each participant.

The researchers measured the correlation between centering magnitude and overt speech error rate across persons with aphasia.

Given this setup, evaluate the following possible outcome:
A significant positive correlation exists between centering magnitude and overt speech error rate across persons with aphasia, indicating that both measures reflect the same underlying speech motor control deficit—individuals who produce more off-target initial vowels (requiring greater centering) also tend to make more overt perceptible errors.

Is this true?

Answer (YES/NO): NO